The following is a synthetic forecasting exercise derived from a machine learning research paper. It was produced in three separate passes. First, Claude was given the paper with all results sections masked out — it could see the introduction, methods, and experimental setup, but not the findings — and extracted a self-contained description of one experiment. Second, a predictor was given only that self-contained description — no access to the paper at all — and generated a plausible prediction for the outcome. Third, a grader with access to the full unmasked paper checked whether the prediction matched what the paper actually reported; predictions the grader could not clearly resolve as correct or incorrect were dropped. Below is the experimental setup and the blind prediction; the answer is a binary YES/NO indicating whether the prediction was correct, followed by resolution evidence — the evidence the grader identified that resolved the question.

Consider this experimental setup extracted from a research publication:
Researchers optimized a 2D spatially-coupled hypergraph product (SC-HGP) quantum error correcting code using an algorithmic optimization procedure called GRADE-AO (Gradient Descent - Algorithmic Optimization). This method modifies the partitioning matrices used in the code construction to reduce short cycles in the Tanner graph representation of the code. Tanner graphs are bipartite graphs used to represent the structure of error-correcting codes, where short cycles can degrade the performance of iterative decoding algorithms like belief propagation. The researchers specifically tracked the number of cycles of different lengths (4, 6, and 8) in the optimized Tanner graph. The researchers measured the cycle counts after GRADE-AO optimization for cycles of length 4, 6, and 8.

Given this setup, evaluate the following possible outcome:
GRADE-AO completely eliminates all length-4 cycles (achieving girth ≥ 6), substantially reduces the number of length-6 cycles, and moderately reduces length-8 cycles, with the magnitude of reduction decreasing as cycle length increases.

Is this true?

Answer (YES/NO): NO